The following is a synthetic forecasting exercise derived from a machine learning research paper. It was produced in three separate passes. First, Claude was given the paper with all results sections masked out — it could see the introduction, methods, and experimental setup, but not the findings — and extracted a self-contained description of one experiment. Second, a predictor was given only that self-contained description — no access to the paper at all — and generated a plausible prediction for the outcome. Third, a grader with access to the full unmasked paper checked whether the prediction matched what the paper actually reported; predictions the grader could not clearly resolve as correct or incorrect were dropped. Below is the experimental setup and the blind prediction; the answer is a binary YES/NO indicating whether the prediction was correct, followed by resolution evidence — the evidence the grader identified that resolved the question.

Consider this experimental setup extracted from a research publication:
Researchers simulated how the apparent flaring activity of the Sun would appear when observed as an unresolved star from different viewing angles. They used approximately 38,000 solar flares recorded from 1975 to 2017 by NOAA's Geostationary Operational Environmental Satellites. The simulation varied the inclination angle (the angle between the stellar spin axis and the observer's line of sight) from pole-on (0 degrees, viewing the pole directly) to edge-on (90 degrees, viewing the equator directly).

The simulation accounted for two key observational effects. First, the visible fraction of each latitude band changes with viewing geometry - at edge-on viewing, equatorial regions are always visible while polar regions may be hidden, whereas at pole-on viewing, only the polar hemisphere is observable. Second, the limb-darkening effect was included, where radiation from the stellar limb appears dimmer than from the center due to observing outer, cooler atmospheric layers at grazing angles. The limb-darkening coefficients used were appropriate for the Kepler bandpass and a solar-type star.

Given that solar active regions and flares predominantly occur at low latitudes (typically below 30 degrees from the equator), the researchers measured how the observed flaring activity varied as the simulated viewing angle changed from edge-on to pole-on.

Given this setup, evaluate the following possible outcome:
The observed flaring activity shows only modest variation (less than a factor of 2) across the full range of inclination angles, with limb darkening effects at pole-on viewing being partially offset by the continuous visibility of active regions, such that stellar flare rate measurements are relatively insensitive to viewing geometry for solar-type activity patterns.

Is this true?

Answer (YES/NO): NO